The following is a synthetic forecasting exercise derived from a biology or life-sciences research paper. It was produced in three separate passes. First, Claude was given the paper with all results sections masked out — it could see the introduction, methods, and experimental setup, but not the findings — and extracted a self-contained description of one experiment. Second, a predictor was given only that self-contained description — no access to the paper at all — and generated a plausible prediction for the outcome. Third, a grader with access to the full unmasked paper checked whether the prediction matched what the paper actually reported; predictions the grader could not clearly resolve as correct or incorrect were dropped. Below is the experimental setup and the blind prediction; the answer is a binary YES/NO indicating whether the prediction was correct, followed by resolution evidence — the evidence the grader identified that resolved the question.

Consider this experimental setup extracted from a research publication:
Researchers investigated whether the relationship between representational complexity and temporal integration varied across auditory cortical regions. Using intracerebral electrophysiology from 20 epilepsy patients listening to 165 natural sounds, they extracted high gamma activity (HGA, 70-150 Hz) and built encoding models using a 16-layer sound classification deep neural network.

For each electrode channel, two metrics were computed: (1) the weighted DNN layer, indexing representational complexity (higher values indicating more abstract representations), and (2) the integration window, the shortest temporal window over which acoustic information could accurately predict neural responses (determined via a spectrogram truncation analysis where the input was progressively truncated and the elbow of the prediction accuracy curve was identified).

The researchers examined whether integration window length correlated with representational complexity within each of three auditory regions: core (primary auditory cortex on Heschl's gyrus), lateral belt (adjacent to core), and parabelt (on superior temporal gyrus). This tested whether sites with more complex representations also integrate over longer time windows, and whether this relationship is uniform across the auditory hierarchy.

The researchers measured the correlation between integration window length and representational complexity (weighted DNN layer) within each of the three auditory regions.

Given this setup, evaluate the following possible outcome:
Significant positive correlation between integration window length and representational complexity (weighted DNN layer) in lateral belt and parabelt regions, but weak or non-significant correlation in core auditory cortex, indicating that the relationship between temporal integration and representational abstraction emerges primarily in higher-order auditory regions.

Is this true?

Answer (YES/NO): NO